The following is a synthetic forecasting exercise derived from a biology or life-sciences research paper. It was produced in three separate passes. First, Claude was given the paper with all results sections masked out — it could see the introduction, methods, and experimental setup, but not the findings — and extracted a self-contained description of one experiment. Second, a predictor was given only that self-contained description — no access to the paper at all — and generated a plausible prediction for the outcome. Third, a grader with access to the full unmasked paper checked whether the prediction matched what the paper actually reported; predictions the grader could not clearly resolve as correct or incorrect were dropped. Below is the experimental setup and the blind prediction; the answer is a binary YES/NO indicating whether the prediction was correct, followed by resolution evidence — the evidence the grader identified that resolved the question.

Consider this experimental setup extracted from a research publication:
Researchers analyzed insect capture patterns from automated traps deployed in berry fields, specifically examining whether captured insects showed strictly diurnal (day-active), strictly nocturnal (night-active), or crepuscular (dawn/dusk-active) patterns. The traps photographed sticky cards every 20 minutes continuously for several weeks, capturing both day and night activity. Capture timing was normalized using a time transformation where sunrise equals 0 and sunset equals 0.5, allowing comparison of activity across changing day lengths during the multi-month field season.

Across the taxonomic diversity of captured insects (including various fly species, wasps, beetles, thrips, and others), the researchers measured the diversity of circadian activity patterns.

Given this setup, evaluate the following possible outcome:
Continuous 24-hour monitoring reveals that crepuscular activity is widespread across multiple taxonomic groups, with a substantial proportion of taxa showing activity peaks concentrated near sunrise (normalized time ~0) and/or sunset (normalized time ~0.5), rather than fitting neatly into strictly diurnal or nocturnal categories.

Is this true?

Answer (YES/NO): NO